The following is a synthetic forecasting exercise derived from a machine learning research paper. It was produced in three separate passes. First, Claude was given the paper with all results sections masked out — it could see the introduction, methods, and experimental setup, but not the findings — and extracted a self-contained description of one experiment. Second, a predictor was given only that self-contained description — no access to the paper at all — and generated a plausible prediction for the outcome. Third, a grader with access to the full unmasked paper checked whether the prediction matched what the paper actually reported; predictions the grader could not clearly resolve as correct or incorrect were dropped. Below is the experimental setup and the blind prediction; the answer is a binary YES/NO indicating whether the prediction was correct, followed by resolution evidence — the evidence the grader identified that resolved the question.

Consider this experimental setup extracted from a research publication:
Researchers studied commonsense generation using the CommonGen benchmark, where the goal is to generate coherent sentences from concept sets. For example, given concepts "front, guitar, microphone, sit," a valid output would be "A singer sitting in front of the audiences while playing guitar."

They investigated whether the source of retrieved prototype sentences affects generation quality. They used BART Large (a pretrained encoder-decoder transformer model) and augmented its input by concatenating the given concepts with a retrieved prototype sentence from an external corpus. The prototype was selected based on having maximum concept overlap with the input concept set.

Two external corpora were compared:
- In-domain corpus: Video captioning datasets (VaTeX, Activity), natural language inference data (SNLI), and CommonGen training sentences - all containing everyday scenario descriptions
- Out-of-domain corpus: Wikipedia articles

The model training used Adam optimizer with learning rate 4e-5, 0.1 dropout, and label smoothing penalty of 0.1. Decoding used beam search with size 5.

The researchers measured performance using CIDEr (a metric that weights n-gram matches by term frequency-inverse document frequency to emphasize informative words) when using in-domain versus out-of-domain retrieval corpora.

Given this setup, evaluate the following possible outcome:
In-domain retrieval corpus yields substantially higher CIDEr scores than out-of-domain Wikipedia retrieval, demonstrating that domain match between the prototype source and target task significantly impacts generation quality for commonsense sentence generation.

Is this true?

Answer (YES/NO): NO